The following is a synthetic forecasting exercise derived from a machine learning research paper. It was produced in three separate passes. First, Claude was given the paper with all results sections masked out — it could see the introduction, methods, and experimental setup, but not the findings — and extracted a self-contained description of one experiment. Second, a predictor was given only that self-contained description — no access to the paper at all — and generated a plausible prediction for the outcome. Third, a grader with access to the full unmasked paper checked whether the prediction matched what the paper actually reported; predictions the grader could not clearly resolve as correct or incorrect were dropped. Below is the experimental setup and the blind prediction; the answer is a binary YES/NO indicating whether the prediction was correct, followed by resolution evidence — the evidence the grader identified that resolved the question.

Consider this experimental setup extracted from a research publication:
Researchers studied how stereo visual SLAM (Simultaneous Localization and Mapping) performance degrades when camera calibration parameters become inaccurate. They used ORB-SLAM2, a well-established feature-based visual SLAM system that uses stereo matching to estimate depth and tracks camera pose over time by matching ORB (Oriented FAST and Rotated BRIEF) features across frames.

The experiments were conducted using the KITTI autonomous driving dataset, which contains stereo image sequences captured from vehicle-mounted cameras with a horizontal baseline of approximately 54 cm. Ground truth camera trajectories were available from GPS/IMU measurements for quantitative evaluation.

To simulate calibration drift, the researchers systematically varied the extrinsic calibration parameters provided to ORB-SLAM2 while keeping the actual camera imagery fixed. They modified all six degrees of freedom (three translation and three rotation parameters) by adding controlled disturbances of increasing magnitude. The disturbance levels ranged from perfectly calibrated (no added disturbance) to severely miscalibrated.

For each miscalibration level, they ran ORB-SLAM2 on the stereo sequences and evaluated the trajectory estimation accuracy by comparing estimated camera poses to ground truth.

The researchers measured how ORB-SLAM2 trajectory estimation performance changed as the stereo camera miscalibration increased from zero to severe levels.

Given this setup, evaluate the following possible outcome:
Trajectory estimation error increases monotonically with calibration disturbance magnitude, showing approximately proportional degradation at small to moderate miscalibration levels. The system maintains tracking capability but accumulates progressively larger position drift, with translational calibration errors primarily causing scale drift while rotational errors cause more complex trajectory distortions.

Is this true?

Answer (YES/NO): NO